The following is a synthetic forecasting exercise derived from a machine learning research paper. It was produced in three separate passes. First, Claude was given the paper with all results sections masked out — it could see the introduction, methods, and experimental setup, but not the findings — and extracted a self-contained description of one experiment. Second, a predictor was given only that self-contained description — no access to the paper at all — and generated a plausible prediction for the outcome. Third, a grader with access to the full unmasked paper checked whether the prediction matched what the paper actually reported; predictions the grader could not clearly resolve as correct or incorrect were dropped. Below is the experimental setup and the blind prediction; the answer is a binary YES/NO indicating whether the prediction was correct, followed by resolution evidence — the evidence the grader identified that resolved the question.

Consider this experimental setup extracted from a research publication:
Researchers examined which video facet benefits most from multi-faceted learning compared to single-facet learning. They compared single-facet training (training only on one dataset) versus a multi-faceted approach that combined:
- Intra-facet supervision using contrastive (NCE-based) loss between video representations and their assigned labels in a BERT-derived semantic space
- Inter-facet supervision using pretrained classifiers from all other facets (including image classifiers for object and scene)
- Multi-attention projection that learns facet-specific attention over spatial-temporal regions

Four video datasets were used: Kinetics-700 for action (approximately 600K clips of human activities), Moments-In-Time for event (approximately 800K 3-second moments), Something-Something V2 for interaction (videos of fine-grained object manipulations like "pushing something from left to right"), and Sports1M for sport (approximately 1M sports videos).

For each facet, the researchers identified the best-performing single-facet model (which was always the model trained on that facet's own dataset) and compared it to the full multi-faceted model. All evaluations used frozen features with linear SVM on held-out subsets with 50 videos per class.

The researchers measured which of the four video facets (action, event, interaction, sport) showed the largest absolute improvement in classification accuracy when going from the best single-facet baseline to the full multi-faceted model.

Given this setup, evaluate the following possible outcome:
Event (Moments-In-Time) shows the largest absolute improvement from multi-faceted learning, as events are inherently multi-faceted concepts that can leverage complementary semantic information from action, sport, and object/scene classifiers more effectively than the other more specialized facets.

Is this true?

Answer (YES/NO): NO